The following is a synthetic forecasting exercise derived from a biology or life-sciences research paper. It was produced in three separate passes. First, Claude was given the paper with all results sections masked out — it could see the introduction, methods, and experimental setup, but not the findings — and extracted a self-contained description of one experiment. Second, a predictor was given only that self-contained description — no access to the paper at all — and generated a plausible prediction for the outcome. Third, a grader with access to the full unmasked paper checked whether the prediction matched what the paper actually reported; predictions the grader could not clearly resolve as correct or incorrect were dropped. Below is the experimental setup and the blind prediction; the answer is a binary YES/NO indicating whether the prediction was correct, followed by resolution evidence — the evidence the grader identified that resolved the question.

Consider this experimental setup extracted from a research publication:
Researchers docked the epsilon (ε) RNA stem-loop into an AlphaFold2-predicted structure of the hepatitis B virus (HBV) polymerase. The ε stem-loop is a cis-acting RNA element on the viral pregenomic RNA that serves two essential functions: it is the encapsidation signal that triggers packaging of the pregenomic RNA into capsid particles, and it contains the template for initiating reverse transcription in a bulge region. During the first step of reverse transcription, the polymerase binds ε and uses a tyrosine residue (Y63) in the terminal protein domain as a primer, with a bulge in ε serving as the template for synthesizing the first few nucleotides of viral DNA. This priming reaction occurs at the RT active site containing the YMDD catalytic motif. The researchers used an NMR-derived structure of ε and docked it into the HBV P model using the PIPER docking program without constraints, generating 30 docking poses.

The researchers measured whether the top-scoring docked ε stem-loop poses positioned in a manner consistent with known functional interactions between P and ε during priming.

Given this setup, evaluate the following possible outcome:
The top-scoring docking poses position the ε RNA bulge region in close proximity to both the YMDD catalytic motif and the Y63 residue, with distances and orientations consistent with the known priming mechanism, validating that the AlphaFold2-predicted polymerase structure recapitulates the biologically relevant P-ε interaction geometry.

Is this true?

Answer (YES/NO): NO